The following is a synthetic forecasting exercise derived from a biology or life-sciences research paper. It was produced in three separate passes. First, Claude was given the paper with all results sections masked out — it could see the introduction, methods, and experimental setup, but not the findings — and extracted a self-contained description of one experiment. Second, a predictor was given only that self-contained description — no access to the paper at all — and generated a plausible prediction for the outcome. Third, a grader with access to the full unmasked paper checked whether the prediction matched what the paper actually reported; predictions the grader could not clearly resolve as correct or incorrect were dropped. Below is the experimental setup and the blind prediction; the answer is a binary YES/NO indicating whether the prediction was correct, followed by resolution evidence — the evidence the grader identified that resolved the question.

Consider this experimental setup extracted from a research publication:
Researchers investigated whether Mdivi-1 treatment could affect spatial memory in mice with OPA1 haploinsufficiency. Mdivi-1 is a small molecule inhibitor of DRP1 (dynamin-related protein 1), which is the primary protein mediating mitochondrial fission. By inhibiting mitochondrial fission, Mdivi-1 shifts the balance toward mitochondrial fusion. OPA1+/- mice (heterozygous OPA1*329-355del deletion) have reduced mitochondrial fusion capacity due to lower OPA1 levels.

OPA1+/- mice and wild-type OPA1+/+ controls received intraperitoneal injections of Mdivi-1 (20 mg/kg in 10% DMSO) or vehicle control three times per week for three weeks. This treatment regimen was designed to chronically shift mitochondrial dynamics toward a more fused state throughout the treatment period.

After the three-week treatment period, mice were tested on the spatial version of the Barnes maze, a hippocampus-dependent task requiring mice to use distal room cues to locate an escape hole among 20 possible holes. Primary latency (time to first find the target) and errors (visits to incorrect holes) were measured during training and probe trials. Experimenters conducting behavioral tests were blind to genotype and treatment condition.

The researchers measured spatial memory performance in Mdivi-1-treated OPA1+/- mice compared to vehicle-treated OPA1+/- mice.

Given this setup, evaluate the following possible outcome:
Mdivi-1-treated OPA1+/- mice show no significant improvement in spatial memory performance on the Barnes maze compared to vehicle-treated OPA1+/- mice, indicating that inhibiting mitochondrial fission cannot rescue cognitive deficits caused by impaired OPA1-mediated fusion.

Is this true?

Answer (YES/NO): NO